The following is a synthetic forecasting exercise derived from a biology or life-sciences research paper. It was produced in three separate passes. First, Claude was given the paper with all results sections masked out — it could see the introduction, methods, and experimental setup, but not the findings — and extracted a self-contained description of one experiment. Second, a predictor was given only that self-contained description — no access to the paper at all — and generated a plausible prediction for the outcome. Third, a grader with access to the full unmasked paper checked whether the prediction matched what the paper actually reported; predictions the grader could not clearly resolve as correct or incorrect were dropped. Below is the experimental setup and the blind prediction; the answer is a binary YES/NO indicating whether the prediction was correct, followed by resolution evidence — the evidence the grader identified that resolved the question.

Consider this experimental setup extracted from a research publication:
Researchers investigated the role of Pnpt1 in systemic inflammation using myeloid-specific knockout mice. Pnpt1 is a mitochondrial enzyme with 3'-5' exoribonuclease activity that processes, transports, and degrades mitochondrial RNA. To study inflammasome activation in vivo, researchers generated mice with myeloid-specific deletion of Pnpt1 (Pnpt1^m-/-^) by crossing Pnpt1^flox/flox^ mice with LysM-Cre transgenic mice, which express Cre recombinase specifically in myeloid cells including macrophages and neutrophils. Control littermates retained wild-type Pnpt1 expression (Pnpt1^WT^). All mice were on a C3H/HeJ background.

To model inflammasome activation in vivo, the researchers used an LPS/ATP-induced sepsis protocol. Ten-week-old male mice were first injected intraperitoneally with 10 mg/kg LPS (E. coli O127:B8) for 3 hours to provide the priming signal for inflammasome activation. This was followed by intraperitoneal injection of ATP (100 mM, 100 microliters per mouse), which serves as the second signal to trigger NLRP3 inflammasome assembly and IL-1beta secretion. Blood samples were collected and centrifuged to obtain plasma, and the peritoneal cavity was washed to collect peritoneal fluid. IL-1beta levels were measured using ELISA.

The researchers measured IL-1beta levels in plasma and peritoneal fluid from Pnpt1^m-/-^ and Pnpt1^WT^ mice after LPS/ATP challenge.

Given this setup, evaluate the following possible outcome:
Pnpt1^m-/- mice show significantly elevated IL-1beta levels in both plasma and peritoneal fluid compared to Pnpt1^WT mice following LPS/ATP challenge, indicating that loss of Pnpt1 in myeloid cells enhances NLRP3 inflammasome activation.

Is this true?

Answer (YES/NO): YES